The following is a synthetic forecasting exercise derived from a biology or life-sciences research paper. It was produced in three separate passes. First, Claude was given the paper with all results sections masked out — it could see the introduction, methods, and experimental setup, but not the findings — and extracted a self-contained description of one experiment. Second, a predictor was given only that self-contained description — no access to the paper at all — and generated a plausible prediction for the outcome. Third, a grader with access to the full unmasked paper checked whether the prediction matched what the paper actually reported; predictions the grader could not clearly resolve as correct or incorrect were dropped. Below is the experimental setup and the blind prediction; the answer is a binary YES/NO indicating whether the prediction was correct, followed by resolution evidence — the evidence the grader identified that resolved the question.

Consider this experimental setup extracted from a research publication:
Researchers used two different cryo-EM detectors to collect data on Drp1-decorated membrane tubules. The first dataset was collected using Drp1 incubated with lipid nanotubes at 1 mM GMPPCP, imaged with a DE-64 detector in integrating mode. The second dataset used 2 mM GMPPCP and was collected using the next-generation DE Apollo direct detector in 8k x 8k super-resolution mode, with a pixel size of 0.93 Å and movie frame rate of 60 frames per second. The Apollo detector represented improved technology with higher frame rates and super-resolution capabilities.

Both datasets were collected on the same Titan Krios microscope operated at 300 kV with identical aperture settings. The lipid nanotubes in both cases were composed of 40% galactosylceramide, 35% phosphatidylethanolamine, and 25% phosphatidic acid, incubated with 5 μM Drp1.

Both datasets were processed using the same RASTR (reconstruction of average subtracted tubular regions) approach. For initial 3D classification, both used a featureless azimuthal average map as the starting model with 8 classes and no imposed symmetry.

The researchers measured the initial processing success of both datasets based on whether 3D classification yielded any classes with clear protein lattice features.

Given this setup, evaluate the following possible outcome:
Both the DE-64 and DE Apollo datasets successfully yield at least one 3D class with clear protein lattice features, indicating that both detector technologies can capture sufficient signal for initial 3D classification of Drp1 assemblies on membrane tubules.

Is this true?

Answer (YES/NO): NO